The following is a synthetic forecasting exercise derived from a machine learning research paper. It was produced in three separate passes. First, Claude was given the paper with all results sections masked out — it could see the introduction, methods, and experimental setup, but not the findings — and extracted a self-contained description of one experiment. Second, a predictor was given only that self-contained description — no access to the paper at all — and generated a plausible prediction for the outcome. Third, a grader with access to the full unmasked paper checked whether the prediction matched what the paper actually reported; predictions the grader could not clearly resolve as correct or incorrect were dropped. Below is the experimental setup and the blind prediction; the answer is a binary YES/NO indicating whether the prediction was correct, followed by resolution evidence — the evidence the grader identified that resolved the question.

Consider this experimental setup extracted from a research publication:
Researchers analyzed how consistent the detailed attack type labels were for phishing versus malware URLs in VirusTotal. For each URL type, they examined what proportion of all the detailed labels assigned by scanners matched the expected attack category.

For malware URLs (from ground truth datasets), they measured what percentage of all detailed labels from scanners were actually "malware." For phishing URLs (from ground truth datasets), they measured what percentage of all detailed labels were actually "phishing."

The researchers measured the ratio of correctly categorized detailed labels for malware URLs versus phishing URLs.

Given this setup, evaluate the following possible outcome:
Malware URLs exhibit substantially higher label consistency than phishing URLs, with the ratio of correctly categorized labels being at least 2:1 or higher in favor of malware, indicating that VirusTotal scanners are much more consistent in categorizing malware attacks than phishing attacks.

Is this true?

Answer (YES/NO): NO